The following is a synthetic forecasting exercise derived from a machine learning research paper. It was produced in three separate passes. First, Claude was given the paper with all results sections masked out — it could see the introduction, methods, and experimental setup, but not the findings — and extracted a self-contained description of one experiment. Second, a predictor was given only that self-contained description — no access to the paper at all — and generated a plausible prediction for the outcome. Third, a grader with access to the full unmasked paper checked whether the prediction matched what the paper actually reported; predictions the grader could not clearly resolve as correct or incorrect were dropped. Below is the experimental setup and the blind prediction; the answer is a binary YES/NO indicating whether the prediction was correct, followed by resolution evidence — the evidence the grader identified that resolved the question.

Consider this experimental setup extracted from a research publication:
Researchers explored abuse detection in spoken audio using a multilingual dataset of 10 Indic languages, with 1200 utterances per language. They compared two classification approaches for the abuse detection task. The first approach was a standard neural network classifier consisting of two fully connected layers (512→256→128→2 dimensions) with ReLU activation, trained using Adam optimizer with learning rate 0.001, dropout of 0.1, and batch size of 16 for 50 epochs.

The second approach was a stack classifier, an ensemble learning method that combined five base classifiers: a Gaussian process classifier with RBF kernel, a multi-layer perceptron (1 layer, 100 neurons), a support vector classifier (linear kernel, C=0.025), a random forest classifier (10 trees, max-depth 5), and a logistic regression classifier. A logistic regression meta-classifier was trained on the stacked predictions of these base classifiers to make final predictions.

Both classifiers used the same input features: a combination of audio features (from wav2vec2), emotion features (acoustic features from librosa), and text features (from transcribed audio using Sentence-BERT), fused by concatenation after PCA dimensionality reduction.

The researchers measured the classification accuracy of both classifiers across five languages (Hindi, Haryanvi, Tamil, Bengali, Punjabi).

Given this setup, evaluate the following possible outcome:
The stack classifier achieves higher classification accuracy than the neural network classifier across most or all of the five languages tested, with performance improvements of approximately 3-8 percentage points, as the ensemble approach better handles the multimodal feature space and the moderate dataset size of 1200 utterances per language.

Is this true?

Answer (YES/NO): NO